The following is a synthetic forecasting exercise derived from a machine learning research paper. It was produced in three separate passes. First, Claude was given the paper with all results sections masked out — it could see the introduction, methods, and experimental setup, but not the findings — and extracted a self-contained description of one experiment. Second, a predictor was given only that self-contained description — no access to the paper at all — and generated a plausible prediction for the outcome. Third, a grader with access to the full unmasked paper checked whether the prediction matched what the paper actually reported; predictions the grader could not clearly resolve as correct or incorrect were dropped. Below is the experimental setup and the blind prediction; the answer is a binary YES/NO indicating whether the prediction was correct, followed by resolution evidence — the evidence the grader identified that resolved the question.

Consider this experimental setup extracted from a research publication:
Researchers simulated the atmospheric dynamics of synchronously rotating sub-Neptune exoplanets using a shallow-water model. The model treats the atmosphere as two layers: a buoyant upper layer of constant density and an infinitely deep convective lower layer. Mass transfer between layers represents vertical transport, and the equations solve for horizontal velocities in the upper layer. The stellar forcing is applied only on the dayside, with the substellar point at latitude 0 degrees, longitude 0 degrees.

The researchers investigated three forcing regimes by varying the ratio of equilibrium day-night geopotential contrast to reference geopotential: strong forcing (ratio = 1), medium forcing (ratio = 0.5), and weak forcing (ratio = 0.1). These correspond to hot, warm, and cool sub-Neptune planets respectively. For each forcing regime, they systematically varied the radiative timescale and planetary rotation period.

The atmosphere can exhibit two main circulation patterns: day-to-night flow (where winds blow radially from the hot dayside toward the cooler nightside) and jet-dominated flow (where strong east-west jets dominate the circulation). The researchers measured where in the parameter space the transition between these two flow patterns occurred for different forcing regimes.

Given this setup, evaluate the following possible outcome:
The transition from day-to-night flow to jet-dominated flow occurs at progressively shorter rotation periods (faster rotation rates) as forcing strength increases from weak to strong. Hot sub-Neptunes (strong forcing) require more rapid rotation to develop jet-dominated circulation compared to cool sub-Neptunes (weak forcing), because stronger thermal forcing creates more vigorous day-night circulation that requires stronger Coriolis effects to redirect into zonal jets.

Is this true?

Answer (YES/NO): NO